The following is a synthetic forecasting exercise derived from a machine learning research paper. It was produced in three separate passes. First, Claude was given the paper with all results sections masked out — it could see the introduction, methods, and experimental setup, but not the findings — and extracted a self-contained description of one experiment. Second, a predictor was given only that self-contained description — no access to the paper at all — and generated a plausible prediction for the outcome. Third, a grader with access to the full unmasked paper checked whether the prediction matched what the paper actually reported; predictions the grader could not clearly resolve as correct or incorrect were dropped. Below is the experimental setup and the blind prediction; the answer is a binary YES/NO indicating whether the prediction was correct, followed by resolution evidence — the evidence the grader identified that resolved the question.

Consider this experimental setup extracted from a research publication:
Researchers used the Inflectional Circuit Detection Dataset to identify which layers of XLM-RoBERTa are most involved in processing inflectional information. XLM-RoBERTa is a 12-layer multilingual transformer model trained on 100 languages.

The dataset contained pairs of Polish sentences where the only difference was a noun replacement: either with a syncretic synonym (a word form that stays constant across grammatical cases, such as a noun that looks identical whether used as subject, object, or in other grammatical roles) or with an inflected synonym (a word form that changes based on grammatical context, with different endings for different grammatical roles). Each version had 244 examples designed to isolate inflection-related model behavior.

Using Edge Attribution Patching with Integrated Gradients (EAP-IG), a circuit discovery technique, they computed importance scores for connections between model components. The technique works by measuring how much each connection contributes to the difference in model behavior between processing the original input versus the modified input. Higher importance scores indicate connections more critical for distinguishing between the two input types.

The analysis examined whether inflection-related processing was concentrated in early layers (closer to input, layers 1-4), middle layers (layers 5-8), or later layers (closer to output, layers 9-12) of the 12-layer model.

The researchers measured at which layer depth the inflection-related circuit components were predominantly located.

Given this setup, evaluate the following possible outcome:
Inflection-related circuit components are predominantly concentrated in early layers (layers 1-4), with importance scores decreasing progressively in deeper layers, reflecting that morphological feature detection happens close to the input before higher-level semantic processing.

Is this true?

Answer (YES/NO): NO